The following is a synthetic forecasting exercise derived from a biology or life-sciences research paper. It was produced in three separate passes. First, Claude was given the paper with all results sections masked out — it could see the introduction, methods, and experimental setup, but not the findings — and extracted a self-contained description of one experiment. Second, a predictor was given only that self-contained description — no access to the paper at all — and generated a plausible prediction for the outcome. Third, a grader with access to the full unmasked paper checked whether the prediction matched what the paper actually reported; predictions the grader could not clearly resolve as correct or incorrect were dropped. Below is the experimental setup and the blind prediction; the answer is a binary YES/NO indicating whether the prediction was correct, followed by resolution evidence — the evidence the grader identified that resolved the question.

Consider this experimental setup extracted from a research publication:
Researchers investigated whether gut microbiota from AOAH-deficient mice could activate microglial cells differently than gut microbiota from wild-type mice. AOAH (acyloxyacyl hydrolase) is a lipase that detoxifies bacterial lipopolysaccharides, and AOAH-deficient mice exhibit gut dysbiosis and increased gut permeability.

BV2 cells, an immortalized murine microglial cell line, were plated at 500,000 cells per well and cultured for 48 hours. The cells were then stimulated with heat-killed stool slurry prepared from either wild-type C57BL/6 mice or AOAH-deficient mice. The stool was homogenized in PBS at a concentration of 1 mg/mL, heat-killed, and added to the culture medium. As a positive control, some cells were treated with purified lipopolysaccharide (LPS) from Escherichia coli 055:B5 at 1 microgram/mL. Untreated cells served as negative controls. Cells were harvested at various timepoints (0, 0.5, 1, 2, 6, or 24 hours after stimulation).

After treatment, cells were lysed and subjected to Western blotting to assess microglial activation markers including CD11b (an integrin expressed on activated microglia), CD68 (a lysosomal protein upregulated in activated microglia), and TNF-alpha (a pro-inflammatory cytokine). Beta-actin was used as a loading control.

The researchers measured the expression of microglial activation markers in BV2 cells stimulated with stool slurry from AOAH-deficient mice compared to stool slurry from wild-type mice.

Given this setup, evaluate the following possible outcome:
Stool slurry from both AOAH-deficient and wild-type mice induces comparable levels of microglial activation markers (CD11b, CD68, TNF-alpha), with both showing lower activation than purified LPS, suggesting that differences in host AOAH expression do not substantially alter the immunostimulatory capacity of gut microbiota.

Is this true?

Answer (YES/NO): NO